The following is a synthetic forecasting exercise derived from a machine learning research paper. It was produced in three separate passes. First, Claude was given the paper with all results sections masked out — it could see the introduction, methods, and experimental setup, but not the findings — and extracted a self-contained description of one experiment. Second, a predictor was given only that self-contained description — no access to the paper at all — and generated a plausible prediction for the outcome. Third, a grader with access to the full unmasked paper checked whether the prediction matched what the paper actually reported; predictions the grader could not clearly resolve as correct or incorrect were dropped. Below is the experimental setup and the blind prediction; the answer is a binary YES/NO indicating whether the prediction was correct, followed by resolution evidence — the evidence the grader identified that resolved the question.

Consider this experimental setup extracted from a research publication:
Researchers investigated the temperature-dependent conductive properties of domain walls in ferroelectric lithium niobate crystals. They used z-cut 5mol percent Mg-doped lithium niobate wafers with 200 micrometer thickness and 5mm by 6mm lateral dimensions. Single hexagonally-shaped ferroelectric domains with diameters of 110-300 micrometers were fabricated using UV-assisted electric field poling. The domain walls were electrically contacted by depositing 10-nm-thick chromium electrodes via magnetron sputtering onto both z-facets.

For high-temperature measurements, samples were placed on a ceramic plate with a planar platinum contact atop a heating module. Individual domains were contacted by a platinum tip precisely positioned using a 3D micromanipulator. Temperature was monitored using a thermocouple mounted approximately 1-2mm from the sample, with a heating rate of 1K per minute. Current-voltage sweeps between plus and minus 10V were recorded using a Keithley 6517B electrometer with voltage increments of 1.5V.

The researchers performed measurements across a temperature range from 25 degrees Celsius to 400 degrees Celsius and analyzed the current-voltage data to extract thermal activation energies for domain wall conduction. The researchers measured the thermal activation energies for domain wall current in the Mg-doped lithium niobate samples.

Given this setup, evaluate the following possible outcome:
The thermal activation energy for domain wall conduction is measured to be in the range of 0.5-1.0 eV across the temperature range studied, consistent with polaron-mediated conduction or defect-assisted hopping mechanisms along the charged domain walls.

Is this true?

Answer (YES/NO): NO